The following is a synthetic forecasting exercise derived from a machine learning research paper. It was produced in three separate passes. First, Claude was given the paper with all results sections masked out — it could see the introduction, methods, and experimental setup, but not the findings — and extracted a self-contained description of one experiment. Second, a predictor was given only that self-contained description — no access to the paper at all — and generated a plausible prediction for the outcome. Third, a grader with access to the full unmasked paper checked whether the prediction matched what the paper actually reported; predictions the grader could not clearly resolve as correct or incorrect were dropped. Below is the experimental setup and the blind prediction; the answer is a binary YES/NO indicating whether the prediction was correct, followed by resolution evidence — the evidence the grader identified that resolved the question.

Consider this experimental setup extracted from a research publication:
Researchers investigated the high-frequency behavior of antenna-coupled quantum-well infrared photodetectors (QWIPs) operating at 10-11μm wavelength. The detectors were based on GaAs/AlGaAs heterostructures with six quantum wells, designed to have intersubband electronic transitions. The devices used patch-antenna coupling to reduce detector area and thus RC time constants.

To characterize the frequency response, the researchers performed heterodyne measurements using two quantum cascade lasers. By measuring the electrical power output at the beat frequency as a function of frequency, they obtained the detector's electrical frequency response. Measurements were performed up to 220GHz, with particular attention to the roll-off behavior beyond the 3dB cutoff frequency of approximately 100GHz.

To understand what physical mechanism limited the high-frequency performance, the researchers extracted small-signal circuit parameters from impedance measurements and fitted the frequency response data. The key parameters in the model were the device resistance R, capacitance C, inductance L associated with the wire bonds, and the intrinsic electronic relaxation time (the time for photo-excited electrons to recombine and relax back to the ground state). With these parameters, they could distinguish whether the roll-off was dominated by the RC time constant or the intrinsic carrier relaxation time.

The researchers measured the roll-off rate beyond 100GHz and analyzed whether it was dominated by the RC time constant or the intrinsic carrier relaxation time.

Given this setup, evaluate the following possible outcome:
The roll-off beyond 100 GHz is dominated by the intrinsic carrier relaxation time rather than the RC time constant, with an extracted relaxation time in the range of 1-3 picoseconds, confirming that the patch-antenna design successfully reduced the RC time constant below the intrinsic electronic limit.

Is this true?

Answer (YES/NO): YES